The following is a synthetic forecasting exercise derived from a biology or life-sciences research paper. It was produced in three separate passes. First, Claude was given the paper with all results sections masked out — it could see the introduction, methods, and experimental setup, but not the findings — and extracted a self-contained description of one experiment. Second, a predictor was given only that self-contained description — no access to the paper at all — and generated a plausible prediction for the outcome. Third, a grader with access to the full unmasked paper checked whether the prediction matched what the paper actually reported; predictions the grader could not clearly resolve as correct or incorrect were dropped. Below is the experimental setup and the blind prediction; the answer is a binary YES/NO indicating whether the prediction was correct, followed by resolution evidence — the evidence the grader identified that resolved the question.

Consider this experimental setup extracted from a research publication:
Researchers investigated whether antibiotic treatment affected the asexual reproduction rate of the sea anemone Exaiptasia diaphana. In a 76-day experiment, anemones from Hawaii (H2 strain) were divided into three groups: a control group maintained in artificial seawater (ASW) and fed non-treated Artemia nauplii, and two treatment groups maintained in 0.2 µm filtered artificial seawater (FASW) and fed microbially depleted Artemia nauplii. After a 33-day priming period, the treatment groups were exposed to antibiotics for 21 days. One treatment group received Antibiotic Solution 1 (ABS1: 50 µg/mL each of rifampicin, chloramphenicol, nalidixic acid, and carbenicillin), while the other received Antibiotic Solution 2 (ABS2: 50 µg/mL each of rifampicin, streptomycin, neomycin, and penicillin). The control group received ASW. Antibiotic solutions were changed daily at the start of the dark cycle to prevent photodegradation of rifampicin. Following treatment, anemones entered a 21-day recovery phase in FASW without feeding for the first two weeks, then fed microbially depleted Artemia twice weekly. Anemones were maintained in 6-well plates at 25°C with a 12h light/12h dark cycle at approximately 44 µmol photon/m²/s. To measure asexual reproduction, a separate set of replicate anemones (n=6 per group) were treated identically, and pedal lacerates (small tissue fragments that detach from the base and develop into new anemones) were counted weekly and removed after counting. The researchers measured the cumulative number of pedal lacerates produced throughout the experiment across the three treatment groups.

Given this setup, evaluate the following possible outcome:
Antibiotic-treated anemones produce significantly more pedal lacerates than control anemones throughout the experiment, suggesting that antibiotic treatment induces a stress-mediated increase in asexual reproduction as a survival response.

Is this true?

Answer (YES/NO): NO